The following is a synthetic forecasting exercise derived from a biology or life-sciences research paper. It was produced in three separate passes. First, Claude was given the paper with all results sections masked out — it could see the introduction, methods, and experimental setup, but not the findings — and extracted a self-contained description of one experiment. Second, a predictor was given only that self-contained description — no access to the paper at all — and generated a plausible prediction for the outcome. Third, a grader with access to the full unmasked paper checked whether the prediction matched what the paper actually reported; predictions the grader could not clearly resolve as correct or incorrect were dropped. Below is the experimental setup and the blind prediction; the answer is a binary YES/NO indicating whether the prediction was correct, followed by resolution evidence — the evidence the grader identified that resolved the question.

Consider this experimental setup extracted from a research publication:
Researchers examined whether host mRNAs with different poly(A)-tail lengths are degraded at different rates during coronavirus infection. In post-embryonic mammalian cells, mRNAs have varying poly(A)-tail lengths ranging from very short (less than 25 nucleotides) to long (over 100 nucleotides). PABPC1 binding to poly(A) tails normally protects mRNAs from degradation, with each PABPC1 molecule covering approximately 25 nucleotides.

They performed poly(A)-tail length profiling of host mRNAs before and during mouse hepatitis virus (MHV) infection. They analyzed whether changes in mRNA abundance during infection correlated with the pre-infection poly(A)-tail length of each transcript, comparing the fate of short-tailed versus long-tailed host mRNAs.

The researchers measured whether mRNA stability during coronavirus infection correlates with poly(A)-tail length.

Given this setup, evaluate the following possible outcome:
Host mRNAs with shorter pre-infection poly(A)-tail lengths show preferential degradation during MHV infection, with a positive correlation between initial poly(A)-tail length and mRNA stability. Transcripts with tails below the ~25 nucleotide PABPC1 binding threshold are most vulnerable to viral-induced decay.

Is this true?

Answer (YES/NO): YES